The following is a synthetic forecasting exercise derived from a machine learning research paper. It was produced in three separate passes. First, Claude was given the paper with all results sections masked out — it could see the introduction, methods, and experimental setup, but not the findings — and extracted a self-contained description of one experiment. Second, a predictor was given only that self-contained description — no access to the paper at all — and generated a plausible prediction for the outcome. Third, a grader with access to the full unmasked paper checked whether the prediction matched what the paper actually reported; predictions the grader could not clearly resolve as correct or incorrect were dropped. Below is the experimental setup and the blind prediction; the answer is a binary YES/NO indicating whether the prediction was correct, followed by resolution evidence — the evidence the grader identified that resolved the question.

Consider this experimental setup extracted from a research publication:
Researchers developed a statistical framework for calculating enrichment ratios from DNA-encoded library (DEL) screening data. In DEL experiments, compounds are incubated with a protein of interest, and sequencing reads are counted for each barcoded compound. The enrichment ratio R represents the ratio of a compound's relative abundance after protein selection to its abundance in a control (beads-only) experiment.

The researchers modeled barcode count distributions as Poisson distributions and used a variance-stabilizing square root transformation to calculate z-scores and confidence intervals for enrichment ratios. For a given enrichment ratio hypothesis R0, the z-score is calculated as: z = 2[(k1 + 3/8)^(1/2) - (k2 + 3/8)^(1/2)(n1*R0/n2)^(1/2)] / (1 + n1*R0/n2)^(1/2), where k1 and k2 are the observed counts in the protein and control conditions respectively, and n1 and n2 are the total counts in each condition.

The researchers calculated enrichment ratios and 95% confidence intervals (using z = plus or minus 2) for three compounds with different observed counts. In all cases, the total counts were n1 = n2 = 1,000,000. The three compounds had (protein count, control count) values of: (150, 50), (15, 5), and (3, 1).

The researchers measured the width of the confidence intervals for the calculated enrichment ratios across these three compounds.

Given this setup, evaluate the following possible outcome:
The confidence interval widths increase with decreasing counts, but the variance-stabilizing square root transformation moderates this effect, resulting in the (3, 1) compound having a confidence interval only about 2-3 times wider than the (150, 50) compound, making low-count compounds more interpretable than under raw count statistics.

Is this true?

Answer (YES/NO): NO